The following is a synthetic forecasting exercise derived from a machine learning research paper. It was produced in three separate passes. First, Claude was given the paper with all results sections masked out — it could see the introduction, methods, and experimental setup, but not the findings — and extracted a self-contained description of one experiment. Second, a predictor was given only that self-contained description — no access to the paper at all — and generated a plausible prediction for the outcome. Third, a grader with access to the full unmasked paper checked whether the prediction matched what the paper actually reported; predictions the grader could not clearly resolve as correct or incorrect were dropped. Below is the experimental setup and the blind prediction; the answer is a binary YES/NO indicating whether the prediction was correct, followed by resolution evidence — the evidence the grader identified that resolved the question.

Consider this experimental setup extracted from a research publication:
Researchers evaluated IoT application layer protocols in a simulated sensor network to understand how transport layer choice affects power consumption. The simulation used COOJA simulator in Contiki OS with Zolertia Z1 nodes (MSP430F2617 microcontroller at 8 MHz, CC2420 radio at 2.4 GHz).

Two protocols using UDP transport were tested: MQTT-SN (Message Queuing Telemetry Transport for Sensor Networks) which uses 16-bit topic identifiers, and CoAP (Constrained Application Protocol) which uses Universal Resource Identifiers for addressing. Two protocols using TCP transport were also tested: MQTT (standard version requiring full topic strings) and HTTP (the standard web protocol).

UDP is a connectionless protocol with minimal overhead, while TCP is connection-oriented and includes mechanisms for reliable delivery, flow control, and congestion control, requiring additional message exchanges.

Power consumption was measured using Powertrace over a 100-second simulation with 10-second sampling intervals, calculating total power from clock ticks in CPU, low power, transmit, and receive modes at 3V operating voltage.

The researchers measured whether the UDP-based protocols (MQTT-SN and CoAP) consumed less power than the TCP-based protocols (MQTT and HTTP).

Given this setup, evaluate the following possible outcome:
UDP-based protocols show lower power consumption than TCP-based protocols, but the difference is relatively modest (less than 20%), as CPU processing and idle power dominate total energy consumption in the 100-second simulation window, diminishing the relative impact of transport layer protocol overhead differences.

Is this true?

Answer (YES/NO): NO